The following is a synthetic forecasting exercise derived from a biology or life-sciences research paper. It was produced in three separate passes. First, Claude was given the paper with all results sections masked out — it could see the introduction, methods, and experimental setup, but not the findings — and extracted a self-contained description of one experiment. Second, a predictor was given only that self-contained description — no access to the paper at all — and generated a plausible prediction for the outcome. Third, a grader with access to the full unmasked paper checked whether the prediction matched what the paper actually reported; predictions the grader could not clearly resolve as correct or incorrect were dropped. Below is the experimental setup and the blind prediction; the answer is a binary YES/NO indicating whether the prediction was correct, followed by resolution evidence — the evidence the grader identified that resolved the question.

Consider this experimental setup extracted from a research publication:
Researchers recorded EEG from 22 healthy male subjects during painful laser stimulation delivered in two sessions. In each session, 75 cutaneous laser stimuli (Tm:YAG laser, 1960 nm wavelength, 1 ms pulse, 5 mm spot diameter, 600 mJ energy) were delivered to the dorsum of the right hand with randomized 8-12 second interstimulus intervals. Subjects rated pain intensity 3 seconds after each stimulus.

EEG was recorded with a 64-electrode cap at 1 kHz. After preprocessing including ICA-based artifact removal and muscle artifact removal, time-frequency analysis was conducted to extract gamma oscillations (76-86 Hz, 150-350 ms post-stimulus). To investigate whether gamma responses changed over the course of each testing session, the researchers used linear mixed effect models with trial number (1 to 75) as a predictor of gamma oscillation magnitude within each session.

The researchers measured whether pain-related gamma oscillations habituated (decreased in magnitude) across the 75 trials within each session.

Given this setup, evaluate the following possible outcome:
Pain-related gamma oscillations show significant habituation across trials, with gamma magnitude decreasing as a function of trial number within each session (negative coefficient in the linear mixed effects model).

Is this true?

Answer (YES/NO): NO